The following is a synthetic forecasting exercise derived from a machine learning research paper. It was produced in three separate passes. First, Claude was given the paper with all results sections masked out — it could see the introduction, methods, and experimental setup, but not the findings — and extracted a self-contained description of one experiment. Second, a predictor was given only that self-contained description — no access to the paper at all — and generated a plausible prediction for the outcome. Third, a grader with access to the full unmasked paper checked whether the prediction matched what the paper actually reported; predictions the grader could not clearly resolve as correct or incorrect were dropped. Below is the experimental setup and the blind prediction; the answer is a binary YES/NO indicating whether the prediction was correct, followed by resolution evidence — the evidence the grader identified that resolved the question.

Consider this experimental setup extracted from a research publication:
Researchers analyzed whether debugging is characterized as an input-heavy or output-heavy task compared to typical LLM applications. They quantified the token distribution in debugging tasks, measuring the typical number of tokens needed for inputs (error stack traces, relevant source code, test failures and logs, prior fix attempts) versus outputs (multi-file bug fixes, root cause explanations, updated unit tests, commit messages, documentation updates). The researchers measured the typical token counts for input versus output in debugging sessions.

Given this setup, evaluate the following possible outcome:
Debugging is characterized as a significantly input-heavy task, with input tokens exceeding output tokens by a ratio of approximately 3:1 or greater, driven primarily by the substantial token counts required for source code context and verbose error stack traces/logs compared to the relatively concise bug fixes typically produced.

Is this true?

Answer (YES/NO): NO